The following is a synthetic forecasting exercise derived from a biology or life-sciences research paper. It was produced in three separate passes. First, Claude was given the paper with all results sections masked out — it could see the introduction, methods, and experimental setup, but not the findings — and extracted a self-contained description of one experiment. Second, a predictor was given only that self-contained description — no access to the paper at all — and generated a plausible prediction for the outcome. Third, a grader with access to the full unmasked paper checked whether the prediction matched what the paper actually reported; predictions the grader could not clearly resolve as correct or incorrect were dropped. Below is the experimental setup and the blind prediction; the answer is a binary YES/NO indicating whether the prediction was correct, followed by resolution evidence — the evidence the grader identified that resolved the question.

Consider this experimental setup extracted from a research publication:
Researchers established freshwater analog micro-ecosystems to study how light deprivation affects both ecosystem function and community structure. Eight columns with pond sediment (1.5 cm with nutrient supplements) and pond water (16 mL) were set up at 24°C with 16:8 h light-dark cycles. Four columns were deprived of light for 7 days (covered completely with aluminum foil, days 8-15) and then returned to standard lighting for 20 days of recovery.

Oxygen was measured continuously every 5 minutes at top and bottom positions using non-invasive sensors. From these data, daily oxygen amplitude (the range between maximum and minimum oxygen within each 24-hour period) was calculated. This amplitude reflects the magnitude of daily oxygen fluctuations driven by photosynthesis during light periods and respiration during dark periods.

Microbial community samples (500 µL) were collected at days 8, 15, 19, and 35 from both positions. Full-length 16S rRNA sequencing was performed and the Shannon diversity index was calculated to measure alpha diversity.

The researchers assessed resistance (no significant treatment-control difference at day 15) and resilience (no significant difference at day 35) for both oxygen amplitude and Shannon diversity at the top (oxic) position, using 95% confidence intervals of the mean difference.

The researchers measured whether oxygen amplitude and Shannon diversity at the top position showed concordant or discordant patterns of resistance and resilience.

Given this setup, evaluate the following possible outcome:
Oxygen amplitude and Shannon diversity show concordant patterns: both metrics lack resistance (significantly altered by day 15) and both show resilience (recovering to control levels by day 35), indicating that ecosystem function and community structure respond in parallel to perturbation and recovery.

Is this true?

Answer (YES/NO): NO